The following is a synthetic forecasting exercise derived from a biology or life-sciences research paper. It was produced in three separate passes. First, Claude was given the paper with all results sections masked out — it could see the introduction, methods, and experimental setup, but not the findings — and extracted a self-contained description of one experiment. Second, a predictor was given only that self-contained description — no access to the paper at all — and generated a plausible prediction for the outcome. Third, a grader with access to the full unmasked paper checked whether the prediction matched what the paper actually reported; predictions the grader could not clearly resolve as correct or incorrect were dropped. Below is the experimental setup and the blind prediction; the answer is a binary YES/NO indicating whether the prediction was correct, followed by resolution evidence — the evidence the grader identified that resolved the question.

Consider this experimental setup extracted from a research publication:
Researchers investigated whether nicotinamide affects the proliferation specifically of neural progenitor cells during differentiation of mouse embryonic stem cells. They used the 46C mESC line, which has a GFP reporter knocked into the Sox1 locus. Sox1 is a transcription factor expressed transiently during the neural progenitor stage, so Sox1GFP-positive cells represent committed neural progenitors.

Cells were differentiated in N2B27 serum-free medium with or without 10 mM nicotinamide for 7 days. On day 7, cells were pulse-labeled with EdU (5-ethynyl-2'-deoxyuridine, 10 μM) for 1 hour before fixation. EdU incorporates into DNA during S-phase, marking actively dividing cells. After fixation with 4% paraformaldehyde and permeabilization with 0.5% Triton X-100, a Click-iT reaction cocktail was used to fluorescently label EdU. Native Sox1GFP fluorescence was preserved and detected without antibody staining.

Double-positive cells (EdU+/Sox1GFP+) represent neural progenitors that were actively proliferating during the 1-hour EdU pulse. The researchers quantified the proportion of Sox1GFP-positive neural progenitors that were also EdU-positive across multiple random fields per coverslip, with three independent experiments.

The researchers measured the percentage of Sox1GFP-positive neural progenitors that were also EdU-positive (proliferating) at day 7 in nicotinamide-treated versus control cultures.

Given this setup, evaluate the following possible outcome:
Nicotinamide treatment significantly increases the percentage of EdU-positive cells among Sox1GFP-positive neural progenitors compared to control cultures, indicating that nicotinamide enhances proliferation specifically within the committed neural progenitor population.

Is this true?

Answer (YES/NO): NO